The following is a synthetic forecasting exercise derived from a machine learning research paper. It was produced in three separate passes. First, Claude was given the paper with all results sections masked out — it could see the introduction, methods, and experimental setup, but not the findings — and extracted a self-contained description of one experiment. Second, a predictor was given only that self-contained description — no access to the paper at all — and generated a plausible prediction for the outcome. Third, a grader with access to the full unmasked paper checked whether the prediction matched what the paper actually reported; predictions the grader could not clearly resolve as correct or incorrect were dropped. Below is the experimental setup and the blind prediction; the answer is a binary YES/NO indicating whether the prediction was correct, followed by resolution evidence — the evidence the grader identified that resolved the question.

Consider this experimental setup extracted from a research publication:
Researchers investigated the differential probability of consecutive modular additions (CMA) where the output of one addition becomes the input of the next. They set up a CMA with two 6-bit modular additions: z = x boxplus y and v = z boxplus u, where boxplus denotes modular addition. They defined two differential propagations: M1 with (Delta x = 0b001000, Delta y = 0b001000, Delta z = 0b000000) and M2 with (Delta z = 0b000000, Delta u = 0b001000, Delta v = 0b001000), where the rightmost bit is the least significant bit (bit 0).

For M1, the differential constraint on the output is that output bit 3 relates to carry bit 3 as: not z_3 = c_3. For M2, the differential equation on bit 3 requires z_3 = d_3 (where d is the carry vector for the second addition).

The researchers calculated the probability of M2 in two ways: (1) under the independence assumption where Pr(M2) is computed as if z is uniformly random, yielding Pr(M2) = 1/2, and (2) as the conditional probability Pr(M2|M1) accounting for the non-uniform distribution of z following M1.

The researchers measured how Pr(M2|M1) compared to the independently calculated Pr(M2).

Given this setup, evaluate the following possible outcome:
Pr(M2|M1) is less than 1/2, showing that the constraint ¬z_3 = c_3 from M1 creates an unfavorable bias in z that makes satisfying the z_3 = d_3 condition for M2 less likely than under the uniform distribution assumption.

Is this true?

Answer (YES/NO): NO